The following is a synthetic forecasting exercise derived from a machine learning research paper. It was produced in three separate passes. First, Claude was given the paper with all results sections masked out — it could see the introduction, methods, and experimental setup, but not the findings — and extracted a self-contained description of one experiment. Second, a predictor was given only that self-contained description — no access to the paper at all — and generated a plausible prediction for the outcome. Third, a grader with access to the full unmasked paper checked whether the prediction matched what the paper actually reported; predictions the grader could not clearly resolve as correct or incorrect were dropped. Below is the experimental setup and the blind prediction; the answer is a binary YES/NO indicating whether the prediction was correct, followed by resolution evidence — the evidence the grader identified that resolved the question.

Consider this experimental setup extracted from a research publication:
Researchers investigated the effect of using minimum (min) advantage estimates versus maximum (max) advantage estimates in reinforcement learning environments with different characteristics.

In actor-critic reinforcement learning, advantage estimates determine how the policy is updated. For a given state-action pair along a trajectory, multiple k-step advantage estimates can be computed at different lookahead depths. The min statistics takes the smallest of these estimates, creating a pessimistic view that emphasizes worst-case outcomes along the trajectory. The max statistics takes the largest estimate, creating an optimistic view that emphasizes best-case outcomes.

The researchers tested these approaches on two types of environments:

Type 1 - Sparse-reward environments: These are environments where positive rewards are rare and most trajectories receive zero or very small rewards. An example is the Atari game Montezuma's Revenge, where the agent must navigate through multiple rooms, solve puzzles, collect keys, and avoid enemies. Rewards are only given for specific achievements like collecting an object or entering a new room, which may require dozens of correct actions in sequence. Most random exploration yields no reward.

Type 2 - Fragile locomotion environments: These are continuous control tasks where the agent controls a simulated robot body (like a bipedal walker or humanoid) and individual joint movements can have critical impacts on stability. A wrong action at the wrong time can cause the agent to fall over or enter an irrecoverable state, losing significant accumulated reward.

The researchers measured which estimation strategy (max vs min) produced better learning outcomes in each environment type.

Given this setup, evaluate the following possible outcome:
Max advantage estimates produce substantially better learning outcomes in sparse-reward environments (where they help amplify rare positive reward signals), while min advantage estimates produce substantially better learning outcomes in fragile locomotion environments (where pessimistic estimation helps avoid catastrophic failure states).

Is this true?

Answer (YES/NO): YES